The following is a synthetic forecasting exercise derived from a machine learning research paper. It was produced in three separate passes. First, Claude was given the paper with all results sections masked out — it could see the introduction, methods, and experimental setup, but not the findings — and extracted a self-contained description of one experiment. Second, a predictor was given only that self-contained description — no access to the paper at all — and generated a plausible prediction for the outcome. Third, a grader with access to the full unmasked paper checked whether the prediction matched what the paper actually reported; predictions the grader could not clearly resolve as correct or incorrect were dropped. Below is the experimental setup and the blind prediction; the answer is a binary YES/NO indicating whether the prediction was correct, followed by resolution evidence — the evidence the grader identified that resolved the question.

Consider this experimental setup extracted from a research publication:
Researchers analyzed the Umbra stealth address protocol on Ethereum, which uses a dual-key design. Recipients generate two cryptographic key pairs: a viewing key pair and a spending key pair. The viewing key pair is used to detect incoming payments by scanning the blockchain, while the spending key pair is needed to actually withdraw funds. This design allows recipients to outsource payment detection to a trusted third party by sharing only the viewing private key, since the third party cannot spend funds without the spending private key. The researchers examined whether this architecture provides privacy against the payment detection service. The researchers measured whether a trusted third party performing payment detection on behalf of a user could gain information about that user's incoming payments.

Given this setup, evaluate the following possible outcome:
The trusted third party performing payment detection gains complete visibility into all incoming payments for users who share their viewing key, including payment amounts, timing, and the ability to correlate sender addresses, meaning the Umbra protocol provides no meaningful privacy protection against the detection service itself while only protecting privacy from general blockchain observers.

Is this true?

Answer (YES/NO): YES